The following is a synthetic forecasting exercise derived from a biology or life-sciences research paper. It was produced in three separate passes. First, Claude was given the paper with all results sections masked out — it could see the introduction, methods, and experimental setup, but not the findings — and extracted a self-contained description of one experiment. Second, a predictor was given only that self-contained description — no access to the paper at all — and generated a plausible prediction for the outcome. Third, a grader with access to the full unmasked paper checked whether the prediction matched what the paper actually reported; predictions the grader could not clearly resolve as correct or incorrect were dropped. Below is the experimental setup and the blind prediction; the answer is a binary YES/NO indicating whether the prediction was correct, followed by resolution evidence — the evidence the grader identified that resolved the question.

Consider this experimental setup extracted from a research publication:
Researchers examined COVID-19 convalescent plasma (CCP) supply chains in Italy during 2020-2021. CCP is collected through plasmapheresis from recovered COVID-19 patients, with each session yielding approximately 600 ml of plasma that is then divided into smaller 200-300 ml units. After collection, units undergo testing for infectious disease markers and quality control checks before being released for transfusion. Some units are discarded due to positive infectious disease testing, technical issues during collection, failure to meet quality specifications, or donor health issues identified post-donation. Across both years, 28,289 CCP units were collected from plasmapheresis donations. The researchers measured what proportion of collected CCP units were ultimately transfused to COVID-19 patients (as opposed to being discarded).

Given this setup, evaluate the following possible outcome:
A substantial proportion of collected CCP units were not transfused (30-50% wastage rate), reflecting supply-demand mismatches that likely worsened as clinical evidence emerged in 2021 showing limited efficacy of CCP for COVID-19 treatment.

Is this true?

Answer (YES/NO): NO